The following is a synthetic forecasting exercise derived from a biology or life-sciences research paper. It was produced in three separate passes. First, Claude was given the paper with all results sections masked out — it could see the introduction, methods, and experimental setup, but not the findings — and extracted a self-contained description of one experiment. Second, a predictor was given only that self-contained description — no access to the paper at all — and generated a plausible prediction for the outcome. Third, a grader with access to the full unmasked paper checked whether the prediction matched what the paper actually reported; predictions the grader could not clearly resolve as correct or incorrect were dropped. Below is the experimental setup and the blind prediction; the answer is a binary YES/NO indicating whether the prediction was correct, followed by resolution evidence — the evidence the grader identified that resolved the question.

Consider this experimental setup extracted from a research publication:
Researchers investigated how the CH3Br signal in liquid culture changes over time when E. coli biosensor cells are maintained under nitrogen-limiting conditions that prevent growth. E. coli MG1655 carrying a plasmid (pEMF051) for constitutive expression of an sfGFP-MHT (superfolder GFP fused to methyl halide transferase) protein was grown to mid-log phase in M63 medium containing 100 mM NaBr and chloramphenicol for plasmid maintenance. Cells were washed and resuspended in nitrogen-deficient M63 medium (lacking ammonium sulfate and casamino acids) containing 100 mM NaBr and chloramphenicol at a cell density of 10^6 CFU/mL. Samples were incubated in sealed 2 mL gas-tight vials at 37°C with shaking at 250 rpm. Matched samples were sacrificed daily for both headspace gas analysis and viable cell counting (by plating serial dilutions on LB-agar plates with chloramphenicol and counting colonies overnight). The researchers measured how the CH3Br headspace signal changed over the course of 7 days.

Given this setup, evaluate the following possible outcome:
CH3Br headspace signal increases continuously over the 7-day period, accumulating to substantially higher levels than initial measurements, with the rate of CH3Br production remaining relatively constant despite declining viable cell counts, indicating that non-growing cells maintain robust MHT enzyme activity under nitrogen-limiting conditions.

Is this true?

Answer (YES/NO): NO